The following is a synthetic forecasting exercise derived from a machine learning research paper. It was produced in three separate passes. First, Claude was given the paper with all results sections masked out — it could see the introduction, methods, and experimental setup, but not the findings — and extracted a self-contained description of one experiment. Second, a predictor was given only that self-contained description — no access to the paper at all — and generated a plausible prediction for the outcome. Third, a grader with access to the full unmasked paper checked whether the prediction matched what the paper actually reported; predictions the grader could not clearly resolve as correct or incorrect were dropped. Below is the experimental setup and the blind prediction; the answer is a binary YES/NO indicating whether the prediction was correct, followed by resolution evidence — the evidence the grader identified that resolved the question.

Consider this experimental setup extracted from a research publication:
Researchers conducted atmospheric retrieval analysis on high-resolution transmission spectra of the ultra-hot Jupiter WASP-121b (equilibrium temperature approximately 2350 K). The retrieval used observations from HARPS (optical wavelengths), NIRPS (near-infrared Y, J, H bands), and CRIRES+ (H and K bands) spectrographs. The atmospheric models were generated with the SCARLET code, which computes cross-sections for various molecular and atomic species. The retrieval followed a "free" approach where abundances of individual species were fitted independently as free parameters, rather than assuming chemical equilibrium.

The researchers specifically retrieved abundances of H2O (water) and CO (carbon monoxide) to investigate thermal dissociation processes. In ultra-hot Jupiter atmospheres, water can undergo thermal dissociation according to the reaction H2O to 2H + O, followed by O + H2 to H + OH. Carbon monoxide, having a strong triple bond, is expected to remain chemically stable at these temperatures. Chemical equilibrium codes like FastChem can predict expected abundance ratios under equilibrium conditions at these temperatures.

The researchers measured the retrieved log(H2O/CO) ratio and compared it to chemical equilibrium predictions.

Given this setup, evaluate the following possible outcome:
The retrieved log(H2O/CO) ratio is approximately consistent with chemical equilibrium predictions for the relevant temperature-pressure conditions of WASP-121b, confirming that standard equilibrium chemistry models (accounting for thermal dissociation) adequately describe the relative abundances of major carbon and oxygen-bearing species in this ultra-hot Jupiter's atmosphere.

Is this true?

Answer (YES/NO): YES